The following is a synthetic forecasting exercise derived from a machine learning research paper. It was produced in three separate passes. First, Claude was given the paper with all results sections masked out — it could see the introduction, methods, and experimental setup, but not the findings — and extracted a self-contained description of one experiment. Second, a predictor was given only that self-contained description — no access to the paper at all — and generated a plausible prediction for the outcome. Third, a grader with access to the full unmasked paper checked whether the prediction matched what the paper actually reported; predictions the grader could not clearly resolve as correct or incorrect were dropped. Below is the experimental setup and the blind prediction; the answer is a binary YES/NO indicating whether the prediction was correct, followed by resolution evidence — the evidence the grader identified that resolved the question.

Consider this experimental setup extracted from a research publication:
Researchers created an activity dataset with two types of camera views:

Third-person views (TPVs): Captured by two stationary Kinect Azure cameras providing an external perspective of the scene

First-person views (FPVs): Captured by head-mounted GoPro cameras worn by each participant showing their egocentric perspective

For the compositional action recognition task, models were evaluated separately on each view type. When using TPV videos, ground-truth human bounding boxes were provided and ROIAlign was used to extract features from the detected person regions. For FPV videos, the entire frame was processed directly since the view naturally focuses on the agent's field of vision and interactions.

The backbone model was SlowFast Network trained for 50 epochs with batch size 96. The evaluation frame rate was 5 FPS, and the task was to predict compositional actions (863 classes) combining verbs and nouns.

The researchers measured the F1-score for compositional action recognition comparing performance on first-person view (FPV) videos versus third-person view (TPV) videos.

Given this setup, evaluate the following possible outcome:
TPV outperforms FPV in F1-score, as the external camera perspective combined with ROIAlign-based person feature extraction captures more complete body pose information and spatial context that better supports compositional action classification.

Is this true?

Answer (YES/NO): NO